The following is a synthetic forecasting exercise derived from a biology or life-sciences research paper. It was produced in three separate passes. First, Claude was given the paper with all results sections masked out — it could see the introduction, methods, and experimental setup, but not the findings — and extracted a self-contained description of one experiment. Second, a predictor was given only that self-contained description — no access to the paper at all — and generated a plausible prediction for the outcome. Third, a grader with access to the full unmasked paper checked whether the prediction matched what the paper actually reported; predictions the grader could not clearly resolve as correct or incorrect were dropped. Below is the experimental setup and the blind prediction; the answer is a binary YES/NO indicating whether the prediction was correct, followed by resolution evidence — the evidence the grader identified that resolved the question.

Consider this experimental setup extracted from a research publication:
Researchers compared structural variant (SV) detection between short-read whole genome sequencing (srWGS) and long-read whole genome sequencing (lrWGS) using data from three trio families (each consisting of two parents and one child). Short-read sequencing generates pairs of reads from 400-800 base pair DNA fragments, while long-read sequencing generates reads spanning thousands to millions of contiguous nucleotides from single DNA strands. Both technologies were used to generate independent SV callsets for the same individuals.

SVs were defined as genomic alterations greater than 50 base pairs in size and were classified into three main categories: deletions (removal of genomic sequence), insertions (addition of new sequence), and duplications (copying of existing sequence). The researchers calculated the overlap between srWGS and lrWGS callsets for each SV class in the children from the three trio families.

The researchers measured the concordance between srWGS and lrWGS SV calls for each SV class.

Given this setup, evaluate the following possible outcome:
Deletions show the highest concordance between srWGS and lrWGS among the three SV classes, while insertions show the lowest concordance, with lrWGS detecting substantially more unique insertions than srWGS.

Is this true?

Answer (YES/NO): YES